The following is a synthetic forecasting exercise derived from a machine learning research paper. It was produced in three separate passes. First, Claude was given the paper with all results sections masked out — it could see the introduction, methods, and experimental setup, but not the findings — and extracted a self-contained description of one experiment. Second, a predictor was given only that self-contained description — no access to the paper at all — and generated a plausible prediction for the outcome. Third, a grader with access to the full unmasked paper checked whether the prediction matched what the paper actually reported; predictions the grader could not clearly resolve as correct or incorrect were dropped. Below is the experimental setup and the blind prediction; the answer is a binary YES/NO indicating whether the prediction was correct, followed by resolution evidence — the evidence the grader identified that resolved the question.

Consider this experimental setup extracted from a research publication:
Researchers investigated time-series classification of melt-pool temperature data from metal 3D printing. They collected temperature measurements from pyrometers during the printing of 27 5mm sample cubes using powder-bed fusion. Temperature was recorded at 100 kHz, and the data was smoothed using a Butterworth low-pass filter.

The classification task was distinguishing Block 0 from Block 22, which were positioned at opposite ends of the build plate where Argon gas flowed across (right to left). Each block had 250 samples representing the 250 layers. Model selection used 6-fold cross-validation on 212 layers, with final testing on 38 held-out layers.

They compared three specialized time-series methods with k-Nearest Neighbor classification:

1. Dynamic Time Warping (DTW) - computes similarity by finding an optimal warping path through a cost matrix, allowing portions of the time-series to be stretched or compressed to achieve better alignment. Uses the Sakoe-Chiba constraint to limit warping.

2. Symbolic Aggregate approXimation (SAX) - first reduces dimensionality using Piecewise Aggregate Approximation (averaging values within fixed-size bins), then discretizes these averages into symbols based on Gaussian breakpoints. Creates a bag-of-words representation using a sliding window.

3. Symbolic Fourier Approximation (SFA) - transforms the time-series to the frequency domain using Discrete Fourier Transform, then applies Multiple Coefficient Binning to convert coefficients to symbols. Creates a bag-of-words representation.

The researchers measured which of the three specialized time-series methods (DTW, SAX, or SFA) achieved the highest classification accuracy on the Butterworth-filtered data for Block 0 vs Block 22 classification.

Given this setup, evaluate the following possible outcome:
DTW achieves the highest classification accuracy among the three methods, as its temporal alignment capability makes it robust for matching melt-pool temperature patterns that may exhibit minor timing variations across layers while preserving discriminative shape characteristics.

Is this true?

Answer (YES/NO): YES